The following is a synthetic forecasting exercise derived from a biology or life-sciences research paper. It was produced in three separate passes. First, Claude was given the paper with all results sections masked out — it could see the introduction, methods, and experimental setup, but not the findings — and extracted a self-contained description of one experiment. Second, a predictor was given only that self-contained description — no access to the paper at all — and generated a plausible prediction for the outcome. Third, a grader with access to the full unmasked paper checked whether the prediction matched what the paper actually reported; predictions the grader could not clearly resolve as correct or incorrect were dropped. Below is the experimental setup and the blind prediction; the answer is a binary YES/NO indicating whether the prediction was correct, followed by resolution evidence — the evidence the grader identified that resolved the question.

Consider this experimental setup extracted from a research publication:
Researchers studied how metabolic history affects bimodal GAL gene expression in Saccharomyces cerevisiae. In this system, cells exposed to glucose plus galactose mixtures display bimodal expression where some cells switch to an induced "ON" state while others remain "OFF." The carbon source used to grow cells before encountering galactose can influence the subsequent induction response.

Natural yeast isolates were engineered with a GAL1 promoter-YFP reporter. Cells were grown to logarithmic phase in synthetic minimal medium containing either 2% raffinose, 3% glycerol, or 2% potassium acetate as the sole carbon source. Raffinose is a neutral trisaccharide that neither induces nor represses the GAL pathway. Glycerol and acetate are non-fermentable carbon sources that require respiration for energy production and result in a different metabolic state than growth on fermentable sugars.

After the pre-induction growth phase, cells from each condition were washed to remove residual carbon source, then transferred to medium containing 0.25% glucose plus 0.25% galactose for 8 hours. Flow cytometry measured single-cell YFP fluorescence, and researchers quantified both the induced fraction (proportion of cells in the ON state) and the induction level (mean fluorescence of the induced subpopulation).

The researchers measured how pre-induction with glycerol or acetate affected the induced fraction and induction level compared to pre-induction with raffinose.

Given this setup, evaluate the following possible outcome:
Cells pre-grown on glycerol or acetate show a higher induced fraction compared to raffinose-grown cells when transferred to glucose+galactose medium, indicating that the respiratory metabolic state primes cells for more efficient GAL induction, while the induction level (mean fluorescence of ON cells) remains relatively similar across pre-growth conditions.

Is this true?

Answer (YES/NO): YES